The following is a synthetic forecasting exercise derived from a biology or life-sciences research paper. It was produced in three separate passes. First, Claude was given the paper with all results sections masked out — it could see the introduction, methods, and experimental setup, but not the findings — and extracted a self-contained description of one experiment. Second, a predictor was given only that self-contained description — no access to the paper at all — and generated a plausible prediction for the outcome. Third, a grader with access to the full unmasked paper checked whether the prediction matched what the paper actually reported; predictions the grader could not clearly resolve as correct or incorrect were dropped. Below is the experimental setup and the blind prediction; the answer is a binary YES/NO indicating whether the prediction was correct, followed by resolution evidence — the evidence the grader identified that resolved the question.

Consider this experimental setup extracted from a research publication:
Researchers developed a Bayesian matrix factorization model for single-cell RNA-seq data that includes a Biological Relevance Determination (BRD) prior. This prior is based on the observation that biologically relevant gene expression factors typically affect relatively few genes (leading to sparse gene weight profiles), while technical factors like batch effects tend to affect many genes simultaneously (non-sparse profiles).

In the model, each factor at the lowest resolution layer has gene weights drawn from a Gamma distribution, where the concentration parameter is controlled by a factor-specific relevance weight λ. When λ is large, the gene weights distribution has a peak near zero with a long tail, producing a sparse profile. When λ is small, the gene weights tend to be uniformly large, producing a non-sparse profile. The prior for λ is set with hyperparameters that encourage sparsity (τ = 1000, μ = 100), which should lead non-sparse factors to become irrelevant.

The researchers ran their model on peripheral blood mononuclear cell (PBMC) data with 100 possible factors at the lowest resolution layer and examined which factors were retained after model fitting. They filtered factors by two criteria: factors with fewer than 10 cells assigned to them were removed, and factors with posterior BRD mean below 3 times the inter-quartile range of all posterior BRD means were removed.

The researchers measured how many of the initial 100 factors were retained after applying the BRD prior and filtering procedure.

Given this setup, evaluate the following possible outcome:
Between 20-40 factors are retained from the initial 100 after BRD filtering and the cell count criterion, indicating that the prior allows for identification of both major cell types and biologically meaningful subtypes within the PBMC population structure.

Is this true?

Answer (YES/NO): NO